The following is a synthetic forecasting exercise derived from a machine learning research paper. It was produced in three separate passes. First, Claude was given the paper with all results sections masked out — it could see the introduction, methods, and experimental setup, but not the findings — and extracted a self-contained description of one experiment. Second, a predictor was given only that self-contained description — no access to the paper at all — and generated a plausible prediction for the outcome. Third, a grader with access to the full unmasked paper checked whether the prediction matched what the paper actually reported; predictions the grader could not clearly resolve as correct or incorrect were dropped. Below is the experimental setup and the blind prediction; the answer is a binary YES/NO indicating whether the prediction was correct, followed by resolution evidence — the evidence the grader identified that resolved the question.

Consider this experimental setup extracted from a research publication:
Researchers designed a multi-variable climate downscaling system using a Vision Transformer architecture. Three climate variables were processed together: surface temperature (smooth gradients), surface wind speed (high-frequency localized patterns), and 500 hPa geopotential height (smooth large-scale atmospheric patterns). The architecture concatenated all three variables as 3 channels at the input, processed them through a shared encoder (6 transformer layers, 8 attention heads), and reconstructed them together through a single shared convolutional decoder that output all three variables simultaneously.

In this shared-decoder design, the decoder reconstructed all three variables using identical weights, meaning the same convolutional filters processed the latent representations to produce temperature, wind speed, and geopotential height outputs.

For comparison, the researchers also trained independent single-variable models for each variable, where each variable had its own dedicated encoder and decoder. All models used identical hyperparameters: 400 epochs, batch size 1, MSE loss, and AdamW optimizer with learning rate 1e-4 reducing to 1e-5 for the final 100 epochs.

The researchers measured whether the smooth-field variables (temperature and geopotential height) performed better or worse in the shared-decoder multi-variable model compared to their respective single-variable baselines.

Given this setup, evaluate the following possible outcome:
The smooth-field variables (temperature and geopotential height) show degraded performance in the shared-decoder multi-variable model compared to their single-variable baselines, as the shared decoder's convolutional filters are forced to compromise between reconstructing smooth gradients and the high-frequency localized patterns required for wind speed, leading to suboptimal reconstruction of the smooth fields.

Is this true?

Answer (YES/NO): YES